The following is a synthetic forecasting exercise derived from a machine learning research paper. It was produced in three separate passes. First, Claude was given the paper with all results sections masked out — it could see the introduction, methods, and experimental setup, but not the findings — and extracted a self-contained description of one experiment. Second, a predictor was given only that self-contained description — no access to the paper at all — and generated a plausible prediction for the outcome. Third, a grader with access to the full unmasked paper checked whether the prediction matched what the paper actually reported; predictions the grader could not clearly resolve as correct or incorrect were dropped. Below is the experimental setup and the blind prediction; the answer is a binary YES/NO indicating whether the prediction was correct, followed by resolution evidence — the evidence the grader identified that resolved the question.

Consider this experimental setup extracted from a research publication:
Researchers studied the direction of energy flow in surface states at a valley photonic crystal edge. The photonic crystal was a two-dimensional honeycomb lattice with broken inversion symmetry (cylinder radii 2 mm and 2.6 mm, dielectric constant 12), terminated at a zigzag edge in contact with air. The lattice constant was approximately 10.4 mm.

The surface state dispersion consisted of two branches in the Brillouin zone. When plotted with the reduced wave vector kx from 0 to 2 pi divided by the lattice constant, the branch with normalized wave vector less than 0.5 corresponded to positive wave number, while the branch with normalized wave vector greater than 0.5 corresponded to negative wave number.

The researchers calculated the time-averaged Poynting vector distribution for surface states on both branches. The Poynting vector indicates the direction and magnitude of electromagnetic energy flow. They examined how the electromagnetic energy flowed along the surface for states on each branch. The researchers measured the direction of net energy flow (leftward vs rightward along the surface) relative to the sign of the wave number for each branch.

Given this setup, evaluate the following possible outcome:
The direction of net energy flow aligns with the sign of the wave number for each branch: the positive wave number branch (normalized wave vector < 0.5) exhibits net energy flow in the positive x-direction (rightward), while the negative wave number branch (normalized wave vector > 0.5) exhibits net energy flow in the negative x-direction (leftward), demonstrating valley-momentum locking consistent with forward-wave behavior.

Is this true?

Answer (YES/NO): NO